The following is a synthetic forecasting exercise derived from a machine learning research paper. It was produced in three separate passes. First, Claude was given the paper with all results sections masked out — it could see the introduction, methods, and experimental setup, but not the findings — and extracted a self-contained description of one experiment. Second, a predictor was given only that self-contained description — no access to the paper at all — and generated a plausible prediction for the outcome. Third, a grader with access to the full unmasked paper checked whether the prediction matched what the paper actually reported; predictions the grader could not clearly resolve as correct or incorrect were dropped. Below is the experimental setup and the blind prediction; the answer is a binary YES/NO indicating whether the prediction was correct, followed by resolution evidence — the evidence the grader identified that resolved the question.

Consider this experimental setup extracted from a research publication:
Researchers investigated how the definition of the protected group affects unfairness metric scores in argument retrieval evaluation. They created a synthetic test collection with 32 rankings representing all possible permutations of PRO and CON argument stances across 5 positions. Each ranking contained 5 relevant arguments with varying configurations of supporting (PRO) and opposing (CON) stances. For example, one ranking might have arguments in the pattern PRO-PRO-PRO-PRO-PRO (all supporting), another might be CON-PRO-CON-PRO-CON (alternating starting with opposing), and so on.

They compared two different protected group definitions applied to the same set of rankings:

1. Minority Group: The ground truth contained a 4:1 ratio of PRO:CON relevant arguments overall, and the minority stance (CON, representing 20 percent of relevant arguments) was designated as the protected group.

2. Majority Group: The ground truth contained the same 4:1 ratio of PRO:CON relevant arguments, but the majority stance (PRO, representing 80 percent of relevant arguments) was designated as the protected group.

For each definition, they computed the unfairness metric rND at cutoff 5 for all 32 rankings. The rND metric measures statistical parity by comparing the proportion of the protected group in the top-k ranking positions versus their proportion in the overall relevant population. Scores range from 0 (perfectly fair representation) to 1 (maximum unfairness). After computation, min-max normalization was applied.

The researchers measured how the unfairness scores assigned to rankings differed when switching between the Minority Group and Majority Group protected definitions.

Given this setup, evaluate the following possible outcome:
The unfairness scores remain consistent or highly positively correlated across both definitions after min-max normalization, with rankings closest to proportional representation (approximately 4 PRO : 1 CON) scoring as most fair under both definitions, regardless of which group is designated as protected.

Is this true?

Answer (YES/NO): NO